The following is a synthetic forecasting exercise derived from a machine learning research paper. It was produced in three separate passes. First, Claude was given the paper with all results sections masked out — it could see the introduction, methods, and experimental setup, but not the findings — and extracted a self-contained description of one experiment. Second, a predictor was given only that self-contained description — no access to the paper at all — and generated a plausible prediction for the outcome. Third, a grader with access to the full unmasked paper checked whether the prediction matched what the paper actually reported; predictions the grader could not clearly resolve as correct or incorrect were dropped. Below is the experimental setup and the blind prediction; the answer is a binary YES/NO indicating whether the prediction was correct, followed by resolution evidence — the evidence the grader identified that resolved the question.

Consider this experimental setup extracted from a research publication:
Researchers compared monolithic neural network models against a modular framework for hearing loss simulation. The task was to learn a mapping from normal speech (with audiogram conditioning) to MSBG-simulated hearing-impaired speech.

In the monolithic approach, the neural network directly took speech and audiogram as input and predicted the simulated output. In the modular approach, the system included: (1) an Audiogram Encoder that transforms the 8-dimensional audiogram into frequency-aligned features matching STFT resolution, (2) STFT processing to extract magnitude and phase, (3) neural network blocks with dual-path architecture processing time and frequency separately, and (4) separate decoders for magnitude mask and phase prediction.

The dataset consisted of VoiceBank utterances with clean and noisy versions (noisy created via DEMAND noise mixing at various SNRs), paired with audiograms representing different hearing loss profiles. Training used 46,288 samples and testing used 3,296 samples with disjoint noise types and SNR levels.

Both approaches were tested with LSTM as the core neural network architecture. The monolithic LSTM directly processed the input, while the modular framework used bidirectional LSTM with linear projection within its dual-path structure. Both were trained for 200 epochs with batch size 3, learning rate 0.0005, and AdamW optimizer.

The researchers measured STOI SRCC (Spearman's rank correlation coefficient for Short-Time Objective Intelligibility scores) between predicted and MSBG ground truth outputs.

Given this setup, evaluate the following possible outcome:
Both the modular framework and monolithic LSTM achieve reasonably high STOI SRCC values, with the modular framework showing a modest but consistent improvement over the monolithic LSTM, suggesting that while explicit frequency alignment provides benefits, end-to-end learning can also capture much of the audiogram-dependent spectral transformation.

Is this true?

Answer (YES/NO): NO